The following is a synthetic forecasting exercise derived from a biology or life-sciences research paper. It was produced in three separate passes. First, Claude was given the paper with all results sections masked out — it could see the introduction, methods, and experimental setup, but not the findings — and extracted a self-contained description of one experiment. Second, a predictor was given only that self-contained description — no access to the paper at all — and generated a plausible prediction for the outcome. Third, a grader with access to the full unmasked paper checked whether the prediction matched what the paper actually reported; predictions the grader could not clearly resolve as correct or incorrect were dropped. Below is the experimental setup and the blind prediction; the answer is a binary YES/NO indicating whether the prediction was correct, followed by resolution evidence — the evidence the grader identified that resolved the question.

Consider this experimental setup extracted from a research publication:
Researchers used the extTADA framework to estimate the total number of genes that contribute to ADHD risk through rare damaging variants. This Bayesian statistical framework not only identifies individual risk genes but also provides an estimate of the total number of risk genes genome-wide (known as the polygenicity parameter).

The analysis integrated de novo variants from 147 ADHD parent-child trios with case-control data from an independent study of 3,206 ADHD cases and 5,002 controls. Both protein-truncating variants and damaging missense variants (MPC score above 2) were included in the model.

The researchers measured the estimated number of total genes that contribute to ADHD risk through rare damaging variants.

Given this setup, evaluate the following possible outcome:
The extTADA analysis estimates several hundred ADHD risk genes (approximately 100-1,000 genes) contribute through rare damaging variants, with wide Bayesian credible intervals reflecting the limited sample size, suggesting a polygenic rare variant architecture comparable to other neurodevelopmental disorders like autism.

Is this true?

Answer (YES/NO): YES